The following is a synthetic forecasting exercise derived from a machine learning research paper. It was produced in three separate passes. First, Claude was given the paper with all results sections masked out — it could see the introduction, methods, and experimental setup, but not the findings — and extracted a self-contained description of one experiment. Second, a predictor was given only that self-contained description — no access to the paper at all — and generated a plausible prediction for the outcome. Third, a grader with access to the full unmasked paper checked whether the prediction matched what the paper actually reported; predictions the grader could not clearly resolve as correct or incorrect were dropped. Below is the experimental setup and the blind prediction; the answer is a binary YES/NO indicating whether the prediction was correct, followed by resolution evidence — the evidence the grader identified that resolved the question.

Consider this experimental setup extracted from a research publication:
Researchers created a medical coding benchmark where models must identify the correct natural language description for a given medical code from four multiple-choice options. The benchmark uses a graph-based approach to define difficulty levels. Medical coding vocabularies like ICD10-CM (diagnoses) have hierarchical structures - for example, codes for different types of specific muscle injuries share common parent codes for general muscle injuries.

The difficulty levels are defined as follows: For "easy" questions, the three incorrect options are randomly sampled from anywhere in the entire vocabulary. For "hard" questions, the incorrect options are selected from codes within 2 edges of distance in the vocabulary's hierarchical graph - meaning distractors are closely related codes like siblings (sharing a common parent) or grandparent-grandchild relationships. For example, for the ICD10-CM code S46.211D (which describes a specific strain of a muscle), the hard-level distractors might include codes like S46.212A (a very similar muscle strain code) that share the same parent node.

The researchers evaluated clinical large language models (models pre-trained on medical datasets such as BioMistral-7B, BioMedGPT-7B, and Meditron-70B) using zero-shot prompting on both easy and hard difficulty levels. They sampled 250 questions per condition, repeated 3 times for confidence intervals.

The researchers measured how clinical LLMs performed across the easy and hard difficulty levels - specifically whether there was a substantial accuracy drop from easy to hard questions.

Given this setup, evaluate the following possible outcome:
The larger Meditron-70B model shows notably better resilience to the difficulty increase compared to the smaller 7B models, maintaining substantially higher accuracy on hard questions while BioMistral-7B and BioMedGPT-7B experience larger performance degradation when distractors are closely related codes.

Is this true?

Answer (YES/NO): NO